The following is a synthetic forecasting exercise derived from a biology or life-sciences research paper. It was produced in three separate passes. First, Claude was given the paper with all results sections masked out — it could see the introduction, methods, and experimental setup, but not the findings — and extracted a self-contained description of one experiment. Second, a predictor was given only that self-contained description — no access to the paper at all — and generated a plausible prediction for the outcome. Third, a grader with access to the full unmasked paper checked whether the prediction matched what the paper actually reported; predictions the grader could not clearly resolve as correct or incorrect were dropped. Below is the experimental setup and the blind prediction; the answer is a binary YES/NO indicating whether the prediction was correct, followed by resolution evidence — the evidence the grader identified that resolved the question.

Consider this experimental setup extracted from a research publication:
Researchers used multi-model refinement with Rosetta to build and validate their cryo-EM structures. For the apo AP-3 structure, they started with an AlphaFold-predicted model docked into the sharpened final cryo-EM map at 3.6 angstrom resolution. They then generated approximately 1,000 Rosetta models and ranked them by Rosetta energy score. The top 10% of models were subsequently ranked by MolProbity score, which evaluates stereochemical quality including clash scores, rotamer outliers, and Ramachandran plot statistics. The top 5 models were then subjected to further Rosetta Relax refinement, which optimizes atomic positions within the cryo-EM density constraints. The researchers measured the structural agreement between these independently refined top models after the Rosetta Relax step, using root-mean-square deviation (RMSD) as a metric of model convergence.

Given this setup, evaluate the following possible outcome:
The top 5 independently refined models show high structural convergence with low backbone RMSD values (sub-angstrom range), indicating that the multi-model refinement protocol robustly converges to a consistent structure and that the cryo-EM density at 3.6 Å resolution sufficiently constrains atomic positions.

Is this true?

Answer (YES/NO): YES